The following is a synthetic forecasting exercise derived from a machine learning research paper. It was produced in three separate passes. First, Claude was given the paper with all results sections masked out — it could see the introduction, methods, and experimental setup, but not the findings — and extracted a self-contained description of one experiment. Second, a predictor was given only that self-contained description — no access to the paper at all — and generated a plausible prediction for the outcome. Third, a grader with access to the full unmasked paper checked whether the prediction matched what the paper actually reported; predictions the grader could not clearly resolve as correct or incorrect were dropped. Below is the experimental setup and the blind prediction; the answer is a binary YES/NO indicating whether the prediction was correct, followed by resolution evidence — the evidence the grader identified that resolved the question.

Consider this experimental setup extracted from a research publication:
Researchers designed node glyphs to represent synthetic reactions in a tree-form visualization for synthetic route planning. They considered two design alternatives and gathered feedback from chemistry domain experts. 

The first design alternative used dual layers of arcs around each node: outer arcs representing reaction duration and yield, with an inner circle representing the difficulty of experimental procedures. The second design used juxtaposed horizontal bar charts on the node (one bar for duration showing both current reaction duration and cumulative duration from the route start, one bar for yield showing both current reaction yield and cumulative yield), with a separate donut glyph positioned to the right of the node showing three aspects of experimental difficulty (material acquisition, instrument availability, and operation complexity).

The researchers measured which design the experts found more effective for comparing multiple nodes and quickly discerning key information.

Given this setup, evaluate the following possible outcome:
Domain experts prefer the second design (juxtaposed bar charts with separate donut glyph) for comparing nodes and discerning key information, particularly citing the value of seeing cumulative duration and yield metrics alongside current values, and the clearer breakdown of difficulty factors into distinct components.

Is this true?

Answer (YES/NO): NO